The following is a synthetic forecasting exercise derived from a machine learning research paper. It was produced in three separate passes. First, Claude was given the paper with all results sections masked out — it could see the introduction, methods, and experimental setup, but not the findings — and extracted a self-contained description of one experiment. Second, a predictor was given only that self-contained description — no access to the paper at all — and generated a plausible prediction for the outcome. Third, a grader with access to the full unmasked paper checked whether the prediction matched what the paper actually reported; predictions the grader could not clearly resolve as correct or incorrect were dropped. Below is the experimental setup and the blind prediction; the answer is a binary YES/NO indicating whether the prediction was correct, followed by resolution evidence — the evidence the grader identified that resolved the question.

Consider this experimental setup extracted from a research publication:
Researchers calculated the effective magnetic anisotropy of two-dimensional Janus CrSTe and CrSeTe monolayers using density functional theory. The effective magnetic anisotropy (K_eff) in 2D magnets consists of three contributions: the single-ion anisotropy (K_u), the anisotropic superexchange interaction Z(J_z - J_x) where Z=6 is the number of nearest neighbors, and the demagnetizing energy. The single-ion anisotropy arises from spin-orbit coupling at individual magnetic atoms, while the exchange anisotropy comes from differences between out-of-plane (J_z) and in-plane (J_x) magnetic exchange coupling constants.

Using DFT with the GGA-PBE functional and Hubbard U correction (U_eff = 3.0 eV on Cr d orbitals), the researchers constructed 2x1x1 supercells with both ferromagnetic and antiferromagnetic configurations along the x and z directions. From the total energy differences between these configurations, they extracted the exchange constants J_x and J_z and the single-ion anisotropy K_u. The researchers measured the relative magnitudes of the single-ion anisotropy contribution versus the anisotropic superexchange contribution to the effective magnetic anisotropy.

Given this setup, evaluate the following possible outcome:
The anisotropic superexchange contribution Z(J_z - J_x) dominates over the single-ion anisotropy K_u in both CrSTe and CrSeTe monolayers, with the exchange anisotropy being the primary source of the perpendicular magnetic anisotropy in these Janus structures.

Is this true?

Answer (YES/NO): YES